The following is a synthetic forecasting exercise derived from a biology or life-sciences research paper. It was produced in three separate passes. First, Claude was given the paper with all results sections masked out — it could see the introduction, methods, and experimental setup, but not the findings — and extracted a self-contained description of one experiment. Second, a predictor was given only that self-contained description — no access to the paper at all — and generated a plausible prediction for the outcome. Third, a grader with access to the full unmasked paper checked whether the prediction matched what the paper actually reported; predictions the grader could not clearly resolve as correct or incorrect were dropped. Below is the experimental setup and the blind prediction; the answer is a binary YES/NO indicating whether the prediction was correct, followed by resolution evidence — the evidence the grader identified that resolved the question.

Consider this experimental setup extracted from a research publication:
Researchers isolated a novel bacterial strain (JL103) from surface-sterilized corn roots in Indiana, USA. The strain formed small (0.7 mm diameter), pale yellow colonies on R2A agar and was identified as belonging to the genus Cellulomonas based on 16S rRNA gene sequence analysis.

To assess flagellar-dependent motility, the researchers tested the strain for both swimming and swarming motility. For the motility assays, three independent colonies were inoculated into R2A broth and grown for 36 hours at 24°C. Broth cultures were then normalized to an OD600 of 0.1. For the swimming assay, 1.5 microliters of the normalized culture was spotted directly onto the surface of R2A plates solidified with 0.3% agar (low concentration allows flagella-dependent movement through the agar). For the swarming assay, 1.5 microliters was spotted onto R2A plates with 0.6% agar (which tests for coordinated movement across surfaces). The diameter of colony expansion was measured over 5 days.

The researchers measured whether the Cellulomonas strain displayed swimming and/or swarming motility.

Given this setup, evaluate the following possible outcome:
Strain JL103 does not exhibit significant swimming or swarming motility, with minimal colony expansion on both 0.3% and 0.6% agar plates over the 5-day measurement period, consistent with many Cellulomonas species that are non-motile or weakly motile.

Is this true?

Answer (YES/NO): YES